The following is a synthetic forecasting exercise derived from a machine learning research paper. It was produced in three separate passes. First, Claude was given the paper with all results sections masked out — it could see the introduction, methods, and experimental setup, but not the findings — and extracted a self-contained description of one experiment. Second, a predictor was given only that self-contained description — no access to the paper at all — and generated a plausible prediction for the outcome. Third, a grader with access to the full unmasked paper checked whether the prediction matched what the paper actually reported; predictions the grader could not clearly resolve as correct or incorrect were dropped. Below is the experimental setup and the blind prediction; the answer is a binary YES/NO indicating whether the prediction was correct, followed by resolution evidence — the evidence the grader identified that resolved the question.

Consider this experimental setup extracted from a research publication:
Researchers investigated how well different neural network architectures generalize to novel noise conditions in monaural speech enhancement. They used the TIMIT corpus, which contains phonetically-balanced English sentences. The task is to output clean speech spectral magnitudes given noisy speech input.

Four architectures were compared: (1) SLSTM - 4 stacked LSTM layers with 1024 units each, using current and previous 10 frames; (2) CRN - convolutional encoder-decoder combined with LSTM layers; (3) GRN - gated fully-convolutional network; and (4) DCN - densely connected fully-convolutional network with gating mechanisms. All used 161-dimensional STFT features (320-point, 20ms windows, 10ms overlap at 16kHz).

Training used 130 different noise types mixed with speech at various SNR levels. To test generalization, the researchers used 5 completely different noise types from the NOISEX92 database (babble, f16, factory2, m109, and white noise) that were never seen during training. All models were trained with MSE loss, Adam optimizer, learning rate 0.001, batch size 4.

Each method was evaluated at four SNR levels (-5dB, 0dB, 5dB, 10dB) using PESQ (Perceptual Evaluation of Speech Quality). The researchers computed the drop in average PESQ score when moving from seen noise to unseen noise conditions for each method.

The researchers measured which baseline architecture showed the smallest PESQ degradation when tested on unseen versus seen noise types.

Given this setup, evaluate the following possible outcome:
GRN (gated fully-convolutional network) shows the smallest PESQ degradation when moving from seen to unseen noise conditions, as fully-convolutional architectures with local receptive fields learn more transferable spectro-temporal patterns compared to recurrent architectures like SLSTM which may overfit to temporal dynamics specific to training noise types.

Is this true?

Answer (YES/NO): NO